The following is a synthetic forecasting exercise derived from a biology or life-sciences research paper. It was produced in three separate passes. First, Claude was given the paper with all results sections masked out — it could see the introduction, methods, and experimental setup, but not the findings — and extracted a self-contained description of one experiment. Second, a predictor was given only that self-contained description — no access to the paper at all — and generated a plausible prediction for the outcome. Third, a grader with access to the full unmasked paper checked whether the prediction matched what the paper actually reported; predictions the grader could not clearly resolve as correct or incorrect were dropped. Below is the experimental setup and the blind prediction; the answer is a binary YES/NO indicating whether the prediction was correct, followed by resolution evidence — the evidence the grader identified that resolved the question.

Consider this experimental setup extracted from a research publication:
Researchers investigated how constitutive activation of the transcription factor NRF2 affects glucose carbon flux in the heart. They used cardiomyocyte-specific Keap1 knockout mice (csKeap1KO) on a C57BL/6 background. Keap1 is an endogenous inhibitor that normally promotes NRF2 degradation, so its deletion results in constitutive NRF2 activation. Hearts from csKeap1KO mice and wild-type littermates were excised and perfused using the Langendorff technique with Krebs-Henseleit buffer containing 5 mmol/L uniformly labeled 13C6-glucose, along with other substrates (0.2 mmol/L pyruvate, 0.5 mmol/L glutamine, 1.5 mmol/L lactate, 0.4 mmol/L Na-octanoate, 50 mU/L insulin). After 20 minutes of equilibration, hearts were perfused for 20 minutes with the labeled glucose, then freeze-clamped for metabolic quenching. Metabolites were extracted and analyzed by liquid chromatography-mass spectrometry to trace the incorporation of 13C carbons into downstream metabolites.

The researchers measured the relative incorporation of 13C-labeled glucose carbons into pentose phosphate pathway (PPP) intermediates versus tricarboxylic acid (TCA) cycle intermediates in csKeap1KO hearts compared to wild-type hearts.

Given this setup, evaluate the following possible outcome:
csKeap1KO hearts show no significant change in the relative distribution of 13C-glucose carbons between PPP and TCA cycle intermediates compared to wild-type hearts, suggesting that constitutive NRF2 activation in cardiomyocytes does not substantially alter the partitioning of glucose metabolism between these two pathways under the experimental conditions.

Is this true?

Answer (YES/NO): NO